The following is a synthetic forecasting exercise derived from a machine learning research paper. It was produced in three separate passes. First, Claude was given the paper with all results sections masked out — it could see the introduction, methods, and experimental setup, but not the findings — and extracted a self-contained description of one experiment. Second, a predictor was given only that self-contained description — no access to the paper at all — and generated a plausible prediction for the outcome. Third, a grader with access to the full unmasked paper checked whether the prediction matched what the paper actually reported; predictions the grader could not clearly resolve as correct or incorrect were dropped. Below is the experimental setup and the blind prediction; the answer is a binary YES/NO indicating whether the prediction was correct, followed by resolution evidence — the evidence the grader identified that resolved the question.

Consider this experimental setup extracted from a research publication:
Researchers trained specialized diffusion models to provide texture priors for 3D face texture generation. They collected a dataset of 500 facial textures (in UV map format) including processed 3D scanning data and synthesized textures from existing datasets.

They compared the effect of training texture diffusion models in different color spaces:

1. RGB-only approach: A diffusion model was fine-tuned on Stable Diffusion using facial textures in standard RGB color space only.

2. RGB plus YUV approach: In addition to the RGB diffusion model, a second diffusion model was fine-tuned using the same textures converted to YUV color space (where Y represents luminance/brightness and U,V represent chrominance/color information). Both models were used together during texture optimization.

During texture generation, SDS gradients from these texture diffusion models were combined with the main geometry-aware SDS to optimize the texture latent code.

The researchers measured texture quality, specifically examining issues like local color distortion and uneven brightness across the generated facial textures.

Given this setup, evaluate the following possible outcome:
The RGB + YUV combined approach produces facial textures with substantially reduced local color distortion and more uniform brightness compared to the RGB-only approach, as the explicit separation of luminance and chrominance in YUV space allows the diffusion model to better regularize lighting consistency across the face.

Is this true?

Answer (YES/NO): NO